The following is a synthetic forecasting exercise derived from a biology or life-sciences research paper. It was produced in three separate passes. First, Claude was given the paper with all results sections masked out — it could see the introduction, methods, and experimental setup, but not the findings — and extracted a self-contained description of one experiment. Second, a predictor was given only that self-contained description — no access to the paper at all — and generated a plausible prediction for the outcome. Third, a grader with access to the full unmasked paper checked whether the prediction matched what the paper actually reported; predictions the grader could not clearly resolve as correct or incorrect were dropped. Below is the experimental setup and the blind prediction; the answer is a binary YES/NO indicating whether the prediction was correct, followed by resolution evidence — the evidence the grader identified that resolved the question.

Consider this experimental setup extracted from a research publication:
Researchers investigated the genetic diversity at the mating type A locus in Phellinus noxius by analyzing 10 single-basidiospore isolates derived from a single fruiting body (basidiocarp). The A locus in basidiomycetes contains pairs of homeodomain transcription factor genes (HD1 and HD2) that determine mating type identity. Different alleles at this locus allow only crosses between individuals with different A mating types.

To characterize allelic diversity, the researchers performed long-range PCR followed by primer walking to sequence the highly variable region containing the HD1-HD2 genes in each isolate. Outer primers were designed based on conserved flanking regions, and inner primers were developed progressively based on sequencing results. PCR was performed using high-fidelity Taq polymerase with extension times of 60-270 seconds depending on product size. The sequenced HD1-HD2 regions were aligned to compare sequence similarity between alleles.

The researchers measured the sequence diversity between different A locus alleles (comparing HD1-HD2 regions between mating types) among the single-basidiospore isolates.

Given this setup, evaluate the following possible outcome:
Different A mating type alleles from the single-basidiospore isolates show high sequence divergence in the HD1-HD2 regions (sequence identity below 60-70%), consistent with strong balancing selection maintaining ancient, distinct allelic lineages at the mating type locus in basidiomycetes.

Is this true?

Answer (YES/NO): NO